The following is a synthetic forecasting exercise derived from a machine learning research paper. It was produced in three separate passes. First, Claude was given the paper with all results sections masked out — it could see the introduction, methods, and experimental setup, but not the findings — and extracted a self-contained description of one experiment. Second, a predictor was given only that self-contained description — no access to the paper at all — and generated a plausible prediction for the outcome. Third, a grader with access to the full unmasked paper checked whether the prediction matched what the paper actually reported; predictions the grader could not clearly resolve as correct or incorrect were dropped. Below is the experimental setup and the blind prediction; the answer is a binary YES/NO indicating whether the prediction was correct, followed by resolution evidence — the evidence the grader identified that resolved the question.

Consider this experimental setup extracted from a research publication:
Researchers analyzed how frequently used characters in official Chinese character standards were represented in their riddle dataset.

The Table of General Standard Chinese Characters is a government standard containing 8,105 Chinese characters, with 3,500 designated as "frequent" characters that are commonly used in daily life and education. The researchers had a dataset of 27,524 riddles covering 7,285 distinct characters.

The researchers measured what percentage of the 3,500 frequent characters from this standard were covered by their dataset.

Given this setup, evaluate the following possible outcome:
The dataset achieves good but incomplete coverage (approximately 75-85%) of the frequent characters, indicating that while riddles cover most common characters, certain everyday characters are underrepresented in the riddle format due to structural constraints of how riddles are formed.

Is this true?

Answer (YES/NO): NO